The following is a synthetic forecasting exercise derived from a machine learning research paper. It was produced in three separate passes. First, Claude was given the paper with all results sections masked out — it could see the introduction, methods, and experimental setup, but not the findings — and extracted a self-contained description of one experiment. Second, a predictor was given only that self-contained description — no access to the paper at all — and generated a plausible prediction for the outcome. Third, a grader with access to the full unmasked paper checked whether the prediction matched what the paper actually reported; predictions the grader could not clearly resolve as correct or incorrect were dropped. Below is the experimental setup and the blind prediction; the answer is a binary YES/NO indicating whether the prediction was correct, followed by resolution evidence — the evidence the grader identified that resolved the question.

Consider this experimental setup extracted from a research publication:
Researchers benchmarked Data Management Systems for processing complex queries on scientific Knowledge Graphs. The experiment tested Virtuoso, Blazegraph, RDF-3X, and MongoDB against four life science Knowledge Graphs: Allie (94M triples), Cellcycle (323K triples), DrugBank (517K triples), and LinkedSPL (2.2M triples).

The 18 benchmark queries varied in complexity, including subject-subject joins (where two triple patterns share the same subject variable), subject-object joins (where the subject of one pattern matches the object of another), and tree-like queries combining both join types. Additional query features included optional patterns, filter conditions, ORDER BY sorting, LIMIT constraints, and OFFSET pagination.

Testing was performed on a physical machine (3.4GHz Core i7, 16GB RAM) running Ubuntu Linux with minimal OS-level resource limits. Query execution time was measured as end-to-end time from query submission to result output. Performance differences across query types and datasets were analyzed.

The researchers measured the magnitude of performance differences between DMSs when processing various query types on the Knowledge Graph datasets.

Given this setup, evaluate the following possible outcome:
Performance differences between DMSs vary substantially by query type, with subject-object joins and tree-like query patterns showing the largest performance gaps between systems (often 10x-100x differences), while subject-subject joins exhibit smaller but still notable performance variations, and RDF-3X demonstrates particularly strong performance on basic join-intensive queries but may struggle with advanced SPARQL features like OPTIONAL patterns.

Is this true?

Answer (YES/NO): NO